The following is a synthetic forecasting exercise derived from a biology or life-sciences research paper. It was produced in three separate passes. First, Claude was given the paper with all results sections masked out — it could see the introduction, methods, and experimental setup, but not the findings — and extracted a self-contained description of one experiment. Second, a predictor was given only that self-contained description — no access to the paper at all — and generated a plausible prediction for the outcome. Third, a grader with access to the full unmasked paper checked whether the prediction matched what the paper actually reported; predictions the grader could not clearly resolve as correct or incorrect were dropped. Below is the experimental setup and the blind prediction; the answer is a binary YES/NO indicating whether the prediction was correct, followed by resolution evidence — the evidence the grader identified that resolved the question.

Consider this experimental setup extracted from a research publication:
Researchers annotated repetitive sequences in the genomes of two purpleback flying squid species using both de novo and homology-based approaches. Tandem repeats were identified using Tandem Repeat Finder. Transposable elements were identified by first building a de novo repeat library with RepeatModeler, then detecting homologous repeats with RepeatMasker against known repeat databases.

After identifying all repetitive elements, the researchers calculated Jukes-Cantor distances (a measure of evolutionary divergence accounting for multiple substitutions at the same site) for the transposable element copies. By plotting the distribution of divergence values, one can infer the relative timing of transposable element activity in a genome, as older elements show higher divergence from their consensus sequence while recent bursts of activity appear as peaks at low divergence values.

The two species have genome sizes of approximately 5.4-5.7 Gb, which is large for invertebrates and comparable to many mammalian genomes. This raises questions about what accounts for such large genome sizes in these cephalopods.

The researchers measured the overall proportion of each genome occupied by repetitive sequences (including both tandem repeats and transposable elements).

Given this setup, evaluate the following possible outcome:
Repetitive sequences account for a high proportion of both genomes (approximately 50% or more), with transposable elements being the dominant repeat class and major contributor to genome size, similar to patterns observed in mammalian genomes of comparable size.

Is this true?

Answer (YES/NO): NO